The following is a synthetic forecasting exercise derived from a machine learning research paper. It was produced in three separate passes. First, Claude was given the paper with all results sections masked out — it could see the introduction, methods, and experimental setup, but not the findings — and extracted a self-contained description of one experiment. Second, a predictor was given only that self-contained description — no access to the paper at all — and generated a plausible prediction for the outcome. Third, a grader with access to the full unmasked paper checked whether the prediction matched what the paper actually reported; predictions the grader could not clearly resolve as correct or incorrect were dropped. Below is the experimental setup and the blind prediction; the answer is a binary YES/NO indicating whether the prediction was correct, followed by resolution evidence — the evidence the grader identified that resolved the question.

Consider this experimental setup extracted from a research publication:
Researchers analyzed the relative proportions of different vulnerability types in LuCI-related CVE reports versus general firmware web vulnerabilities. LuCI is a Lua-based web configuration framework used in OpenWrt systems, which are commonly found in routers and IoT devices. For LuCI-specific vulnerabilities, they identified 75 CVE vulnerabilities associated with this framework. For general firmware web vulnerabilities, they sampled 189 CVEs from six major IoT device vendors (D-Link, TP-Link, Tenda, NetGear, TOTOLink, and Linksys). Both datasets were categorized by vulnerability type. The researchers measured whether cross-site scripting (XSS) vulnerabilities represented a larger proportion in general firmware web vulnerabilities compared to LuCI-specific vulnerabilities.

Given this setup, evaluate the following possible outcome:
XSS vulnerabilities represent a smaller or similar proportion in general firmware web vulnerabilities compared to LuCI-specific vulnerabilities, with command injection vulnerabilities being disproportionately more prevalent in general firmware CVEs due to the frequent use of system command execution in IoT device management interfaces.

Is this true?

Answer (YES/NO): NO